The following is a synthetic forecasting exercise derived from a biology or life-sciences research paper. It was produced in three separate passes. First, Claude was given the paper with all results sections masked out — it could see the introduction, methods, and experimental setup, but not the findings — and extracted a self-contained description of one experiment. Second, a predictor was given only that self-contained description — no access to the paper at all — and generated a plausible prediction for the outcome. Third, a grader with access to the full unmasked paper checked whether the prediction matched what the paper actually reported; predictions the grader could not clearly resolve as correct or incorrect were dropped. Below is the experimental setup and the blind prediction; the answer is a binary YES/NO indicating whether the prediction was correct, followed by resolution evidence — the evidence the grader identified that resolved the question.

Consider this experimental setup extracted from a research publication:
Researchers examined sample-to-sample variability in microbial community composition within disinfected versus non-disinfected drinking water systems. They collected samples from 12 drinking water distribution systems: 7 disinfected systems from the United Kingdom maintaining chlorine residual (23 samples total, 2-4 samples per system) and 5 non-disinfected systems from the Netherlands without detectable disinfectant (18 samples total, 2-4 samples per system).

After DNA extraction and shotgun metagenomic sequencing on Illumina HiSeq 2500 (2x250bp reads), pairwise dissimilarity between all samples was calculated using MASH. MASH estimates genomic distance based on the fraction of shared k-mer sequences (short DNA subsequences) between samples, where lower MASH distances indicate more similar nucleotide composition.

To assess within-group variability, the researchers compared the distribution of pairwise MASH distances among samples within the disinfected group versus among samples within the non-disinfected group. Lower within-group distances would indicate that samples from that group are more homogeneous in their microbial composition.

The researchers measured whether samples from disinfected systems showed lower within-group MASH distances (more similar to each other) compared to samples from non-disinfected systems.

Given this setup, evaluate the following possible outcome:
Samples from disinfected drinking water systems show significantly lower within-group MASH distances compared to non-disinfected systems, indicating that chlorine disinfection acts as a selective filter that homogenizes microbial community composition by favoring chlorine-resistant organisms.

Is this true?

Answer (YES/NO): YES